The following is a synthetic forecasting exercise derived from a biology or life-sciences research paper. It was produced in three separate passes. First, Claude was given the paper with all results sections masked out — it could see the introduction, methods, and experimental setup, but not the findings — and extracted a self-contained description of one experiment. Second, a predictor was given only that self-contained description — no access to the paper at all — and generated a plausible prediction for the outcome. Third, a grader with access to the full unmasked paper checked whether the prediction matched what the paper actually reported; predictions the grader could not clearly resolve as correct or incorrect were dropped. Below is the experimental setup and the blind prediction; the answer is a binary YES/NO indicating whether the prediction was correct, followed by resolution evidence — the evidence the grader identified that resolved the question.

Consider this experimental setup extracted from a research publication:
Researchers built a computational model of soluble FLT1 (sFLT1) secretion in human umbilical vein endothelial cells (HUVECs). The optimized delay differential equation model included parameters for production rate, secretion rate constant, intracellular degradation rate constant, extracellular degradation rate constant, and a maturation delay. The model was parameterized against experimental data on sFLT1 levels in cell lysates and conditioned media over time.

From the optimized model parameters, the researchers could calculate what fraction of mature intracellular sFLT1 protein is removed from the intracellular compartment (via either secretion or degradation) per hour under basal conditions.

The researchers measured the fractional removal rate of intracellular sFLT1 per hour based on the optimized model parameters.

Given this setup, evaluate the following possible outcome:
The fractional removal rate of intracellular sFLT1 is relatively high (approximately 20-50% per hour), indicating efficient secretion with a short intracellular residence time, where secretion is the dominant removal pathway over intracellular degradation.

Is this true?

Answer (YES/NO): NO